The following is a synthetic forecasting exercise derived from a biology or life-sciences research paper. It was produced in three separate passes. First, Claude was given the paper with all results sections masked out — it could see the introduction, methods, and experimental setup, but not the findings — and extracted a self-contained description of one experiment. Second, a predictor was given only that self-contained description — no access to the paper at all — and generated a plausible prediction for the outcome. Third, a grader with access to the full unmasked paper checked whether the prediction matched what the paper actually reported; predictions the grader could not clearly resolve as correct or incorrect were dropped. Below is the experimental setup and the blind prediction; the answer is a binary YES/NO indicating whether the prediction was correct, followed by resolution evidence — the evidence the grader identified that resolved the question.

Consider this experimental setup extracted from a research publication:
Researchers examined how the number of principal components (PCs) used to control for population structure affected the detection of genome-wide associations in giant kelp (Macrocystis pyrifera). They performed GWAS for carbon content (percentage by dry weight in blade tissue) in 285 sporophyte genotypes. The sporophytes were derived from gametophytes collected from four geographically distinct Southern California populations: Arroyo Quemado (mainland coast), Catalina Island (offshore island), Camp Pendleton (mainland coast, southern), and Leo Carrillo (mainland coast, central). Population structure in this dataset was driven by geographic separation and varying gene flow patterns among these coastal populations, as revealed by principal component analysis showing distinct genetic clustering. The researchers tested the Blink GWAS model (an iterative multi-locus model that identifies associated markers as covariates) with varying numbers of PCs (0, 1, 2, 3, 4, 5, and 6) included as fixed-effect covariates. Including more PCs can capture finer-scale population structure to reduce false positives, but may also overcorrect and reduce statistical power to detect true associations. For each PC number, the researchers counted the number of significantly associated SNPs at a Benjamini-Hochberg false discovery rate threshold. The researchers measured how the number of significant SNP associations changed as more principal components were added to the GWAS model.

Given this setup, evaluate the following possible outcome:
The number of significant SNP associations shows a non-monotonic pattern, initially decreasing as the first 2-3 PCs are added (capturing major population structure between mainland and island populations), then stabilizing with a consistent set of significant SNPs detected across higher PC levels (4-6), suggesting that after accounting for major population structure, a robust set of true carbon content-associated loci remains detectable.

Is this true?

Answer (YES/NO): NO